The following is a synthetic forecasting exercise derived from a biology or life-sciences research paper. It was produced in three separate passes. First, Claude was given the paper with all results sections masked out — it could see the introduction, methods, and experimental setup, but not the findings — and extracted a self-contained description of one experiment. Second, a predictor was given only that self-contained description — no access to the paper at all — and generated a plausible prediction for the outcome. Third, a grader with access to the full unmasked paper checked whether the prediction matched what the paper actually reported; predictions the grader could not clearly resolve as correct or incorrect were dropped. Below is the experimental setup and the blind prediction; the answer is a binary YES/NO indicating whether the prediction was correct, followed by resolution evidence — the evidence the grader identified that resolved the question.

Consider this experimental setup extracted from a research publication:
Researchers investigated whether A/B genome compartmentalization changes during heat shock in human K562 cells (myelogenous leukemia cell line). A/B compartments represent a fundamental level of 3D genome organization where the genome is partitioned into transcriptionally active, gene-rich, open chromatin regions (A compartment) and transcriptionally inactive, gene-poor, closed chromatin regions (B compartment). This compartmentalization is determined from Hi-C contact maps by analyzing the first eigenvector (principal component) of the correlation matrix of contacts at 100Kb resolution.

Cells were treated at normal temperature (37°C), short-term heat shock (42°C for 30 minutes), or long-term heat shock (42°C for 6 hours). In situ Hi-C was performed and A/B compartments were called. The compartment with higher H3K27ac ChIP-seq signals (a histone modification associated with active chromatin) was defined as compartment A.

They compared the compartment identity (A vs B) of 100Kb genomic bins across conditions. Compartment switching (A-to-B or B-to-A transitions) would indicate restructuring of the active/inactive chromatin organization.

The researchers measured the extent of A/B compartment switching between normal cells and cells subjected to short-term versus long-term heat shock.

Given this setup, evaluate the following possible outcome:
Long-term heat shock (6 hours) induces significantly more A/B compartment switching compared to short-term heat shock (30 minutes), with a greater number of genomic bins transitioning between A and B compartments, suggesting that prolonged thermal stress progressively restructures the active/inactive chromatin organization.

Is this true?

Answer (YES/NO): YES